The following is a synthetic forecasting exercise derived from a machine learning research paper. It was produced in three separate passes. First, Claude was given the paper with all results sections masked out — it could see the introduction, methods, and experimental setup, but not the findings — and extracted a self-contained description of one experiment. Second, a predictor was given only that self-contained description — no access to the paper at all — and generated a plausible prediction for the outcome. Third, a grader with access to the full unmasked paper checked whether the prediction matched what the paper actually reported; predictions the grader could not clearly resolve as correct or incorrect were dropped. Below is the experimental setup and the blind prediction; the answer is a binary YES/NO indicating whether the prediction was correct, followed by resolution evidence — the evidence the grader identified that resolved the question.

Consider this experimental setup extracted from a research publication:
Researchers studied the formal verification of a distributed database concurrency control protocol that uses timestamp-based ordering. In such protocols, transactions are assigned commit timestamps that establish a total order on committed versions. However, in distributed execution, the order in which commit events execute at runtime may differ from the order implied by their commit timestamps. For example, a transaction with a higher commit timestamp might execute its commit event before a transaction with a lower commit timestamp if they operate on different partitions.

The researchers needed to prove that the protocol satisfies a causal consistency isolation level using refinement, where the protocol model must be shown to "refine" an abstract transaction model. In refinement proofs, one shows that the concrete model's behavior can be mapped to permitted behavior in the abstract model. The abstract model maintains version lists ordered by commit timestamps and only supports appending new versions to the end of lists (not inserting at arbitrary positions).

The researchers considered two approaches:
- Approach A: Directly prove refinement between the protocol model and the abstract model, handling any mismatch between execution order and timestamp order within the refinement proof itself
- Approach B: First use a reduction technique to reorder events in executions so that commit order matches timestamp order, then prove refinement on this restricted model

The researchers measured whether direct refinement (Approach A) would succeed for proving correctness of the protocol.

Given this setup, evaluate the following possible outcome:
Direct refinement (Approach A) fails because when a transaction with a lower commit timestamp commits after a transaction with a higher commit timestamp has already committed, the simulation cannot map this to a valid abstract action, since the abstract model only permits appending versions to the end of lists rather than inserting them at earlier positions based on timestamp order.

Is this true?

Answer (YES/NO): YES